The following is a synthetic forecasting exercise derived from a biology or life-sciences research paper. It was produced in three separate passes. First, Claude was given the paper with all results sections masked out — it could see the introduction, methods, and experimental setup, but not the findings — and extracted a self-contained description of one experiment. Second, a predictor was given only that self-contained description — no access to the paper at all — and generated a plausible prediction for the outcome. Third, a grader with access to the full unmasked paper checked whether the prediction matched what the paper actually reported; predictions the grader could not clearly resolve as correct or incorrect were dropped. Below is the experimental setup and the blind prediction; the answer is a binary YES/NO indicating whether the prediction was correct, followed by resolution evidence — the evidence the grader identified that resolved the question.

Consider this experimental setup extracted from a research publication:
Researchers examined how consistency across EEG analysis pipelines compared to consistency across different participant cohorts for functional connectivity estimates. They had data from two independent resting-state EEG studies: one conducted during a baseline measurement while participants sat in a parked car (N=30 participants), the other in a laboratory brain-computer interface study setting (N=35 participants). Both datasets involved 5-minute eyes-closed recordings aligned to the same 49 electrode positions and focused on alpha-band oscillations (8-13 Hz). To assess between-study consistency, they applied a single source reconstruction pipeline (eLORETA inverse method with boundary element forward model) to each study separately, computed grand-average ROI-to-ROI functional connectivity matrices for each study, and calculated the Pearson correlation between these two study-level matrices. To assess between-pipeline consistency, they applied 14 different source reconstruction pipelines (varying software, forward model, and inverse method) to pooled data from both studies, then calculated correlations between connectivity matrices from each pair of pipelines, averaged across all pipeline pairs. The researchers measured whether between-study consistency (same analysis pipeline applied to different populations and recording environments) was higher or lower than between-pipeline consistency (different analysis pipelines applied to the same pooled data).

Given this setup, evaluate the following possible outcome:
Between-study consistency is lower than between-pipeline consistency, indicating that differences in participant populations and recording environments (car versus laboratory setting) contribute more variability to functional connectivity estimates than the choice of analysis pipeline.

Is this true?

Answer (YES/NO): NO